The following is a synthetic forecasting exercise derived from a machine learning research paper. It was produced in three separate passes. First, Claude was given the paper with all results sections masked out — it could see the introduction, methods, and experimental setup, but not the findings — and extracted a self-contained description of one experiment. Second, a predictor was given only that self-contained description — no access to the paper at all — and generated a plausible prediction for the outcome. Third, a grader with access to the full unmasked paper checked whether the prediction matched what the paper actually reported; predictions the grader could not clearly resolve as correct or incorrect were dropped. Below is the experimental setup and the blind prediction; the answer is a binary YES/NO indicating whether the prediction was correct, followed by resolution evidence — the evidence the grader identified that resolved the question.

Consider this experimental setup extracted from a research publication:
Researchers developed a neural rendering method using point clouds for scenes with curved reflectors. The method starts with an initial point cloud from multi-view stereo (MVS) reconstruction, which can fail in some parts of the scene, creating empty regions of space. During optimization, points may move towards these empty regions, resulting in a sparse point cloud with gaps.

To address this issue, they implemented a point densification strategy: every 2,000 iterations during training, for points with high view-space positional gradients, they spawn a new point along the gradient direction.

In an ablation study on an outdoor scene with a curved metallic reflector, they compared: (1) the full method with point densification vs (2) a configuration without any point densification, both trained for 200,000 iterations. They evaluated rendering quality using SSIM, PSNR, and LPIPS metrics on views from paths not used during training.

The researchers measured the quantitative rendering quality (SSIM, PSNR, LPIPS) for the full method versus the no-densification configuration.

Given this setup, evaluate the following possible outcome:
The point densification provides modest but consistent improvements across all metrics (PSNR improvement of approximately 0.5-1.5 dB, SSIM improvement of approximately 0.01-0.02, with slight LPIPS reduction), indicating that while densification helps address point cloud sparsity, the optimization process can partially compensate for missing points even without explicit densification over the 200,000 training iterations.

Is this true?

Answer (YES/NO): NO